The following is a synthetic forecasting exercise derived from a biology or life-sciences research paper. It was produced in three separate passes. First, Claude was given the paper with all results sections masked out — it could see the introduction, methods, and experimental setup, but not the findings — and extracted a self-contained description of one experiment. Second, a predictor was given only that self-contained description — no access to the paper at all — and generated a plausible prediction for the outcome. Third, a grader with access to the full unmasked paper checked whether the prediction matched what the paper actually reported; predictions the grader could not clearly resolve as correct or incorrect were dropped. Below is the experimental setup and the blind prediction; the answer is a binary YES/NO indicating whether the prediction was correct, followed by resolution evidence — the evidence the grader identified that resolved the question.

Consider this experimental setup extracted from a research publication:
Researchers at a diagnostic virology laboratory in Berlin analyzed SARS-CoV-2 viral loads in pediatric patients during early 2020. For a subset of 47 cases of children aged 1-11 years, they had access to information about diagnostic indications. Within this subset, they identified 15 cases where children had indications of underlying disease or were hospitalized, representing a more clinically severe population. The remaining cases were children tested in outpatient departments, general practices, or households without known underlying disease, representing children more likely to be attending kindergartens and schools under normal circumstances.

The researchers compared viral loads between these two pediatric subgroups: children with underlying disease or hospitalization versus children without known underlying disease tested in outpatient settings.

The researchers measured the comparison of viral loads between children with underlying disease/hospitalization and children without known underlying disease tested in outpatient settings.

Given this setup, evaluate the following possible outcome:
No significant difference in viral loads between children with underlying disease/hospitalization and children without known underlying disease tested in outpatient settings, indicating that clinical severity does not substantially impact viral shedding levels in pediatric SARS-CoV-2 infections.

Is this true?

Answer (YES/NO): NO